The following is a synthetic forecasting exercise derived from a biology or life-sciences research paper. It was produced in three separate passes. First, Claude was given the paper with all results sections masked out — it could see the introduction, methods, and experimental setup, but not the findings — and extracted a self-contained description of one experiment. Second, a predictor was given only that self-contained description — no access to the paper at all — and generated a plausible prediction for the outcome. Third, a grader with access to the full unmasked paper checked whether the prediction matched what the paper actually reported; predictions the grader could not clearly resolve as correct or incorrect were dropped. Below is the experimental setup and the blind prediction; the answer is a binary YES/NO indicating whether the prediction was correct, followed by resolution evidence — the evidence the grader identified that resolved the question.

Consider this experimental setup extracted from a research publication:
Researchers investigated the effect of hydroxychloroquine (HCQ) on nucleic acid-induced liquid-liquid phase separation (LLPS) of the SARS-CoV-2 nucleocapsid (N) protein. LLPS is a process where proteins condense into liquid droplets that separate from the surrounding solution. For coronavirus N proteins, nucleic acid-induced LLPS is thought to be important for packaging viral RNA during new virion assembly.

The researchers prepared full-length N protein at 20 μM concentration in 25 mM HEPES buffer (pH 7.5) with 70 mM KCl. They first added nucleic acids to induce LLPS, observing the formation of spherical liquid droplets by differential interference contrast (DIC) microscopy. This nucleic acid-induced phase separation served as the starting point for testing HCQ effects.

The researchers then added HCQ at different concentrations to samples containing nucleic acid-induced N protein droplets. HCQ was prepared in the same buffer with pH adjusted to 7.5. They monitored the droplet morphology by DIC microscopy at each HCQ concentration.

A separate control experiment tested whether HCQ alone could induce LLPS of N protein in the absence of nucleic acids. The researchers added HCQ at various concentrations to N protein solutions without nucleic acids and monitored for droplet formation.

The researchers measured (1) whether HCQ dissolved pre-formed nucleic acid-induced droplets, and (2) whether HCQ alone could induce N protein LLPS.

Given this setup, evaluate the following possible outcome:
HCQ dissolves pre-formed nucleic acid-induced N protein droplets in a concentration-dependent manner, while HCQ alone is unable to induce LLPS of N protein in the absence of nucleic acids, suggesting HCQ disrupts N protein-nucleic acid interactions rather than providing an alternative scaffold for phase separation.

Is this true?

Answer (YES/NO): YES